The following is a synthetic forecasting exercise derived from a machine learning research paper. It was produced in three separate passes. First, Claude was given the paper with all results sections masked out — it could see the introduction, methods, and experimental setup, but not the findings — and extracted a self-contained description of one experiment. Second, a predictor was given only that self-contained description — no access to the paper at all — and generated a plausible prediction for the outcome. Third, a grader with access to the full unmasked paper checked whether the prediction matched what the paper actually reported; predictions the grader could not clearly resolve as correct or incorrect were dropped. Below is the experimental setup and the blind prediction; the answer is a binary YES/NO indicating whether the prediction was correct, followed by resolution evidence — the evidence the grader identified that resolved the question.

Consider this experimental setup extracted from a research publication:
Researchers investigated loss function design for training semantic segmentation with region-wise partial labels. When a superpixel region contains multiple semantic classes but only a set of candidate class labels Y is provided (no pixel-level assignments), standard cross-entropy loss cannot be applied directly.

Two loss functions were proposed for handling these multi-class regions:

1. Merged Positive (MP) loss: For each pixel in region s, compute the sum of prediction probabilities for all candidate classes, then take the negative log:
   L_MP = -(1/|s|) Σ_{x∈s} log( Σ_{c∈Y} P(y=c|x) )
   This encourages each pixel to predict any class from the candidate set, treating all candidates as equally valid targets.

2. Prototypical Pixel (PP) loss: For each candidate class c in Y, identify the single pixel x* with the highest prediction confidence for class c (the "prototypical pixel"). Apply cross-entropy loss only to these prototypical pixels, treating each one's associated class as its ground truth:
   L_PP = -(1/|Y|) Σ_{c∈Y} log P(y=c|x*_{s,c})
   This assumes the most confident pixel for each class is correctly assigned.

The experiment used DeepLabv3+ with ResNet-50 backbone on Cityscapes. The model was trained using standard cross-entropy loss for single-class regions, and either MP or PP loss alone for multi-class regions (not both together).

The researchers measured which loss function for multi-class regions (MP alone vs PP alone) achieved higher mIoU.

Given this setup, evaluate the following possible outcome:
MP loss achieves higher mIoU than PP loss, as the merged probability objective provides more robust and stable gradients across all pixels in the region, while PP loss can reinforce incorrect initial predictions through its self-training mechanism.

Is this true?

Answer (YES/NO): NO